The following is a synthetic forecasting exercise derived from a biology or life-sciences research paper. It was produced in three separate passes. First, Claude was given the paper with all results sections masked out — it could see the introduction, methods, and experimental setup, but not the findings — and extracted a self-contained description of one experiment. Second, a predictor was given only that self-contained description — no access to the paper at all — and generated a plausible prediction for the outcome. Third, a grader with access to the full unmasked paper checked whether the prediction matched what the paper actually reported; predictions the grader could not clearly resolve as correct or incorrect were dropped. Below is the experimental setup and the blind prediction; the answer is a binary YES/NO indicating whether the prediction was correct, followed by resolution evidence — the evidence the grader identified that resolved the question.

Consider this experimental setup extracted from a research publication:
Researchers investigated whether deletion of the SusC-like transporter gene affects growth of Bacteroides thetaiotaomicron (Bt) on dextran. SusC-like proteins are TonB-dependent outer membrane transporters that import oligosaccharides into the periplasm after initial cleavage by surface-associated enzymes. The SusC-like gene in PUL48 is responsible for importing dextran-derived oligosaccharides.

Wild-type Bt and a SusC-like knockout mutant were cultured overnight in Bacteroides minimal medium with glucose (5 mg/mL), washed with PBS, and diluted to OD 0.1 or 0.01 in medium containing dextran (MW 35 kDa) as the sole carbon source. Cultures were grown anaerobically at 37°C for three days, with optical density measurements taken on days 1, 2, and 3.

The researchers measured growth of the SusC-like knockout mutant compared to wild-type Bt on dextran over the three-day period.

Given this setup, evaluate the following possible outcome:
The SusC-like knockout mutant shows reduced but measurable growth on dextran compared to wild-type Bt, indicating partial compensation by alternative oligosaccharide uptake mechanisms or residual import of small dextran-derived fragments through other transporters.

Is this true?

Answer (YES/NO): NO